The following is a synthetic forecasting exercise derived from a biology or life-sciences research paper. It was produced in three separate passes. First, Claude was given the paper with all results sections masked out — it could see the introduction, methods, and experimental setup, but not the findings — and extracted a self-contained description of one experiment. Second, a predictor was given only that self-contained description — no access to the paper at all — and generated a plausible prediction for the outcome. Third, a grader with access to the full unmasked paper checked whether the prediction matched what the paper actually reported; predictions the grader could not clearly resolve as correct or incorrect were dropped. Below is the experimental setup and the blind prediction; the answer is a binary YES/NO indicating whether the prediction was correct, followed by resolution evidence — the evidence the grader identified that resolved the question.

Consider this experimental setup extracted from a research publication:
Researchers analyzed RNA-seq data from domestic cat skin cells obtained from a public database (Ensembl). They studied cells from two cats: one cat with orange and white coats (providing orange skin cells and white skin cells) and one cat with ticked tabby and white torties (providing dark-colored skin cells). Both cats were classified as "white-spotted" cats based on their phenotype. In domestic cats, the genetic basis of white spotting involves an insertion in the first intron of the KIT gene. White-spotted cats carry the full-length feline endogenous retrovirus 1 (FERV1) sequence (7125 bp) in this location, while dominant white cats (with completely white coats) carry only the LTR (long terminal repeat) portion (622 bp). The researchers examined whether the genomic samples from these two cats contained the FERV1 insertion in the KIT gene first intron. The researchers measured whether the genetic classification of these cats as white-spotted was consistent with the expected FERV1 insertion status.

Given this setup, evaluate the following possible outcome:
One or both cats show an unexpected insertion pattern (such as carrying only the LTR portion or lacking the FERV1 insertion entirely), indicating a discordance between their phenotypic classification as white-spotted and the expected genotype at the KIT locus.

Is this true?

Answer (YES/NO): NO